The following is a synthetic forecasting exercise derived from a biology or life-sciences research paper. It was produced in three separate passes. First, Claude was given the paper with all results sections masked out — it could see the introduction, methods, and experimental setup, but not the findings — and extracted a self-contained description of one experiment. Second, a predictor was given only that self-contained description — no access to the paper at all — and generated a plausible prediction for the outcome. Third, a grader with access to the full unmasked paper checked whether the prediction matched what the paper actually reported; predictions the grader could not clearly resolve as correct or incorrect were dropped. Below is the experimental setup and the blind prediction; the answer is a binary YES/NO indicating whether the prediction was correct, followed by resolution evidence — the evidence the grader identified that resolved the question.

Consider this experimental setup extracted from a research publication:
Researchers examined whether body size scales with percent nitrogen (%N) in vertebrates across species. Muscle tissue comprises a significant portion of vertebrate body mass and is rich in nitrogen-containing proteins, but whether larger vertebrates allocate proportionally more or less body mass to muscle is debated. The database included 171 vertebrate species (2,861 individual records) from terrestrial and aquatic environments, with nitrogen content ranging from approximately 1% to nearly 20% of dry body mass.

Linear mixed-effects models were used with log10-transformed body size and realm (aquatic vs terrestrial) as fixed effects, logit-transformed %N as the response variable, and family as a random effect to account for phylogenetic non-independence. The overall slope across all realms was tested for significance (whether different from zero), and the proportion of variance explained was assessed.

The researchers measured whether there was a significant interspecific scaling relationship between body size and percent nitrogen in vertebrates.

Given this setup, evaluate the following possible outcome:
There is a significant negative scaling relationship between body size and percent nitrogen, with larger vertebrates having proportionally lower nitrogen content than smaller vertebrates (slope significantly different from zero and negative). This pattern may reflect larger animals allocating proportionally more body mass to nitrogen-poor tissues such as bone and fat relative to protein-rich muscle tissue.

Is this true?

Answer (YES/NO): NO